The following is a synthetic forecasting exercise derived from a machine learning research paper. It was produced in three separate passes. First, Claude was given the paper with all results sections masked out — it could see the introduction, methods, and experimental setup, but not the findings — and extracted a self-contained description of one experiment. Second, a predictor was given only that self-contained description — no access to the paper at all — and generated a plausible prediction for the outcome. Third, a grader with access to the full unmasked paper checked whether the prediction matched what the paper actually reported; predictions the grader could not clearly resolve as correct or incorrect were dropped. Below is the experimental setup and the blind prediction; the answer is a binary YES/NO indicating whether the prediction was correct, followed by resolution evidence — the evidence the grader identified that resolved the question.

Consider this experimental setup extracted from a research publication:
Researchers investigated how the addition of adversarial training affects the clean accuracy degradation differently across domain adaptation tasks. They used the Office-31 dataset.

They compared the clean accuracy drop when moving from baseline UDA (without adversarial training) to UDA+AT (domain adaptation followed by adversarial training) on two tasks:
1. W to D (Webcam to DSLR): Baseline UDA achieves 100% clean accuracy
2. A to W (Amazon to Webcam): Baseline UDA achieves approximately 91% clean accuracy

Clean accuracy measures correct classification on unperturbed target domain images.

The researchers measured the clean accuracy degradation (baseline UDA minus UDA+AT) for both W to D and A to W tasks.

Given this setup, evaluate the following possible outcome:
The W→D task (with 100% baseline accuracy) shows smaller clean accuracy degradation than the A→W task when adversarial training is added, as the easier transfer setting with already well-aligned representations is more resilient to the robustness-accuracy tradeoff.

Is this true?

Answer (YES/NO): NO